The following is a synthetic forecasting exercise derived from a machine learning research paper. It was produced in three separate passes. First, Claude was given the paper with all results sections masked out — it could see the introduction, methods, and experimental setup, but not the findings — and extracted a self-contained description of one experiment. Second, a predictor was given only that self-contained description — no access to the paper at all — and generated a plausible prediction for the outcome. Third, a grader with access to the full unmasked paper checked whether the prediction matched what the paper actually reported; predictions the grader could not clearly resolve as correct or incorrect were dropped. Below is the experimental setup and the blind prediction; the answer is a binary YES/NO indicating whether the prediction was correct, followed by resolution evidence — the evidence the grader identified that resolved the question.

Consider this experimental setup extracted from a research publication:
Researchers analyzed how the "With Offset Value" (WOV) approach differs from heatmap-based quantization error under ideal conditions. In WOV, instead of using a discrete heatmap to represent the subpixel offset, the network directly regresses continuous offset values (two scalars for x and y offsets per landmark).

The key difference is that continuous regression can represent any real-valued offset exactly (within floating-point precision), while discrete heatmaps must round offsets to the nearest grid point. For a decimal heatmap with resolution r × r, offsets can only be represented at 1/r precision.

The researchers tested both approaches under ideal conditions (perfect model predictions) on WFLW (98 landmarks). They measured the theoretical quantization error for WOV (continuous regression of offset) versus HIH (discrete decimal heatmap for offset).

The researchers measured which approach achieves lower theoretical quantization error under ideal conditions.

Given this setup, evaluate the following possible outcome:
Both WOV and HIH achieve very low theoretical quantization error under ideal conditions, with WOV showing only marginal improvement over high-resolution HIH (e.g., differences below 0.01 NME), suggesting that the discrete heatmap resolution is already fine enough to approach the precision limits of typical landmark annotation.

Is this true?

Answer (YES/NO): NO